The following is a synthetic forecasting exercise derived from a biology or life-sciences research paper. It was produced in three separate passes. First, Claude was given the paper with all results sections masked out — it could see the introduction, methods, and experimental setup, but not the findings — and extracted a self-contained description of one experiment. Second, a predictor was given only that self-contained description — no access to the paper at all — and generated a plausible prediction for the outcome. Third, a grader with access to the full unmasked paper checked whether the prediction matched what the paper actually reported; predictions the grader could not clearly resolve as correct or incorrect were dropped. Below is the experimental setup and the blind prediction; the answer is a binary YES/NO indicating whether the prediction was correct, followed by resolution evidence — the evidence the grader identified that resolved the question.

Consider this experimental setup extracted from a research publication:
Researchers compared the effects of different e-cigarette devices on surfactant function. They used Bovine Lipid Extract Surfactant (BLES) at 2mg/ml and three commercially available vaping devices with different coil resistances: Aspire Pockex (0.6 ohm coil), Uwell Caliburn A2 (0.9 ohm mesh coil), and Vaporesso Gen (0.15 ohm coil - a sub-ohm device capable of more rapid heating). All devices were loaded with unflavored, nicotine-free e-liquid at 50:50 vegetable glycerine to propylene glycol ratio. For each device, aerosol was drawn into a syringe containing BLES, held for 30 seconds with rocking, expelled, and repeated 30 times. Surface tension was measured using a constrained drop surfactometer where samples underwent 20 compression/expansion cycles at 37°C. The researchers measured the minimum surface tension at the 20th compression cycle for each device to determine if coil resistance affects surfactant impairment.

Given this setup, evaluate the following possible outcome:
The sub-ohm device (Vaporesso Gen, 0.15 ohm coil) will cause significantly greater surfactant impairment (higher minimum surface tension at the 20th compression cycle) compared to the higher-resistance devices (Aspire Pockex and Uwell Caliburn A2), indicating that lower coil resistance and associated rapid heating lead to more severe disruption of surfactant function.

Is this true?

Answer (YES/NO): NO